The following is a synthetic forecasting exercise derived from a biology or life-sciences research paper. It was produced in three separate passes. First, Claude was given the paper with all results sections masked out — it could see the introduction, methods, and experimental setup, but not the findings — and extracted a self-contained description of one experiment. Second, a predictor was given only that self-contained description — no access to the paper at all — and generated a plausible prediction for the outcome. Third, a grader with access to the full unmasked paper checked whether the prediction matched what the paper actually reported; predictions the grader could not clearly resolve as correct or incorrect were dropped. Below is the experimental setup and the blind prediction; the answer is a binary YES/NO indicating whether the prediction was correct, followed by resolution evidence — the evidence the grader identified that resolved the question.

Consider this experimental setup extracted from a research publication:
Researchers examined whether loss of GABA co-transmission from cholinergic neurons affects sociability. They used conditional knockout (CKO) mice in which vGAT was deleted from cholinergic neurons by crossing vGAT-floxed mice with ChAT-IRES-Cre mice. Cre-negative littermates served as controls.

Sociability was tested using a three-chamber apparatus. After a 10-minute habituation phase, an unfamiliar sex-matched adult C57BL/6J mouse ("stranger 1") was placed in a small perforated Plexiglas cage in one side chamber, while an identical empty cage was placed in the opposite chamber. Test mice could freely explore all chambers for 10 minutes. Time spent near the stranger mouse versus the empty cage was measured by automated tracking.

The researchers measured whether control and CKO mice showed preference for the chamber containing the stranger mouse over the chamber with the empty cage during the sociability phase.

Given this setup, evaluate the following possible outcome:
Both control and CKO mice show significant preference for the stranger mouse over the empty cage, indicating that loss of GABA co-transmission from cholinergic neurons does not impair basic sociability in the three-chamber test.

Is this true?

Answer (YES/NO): YES